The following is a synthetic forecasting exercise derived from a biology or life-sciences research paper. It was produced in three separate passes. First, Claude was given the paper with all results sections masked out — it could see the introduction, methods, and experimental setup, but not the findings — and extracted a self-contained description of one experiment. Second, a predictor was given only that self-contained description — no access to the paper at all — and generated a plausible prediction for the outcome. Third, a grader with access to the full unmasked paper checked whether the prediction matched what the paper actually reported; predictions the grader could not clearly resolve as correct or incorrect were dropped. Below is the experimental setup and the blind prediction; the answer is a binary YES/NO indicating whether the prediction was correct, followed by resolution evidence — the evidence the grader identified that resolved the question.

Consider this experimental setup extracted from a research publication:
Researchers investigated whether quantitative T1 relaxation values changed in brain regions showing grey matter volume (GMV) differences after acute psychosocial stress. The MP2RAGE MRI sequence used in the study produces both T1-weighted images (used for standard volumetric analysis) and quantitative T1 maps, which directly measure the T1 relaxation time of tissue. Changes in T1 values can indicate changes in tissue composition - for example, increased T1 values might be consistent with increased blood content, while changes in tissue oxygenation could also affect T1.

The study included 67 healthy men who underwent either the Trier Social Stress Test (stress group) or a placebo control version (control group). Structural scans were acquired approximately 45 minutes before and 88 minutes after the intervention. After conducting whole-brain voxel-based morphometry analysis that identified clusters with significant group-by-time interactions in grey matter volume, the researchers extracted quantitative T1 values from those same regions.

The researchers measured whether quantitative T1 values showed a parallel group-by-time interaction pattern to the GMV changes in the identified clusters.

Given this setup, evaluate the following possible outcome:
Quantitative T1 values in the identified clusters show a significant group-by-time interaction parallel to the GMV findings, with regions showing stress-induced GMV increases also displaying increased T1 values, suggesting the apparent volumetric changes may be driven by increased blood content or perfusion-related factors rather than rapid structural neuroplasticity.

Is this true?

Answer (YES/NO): NO